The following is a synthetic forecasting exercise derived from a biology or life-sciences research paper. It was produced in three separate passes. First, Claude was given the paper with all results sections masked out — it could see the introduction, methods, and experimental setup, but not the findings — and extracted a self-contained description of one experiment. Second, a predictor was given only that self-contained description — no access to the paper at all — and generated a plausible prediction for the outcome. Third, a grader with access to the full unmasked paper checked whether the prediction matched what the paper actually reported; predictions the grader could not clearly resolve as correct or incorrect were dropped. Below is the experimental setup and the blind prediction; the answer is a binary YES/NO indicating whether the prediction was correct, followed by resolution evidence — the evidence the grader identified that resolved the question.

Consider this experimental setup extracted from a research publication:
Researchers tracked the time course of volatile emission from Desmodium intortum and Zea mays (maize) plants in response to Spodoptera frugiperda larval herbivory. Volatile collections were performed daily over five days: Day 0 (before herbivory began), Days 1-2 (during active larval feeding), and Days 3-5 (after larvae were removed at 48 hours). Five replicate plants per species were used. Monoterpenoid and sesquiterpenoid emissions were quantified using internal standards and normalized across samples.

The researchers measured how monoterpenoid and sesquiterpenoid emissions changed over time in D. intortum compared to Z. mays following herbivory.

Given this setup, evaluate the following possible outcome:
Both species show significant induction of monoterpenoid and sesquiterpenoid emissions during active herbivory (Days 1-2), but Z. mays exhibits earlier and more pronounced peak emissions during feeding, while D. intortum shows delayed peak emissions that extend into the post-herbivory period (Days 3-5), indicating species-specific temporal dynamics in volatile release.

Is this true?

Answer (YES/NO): NO